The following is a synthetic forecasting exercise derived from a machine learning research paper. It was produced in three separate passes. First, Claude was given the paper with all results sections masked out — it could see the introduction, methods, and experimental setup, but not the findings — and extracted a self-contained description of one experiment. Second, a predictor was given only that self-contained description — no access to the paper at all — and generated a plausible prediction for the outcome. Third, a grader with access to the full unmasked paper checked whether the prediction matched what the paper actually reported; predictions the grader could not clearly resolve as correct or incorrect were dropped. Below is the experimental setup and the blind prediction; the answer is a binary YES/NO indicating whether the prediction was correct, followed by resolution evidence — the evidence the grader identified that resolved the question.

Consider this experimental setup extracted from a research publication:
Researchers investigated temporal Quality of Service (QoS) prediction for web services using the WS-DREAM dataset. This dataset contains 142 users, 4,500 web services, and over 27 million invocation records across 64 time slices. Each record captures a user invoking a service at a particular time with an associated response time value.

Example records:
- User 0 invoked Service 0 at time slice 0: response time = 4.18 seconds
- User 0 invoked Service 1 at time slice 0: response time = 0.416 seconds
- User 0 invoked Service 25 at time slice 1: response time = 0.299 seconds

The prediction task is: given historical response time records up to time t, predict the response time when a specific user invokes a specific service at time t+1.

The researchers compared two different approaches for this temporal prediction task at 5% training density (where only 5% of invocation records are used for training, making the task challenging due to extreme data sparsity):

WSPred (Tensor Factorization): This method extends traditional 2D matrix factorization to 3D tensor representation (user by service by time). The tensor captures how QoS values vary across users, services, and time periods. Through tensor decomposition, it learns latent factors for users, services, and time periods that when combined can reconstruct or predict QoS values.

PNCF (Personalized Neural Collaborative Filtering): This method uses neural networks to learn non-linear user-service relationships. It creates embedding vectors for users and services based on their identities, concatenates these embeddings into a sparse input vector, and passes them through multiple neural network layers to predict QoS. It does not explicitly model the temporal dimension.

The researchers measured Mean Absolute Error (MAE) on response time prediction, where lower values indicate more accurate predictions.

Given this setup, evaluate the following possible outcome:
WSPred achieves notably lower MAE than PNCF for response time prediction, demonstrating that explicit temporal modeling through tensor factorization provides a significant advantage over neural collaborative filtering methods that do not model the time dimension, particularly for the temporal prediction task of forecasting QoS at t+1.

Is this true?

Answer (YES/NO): YES